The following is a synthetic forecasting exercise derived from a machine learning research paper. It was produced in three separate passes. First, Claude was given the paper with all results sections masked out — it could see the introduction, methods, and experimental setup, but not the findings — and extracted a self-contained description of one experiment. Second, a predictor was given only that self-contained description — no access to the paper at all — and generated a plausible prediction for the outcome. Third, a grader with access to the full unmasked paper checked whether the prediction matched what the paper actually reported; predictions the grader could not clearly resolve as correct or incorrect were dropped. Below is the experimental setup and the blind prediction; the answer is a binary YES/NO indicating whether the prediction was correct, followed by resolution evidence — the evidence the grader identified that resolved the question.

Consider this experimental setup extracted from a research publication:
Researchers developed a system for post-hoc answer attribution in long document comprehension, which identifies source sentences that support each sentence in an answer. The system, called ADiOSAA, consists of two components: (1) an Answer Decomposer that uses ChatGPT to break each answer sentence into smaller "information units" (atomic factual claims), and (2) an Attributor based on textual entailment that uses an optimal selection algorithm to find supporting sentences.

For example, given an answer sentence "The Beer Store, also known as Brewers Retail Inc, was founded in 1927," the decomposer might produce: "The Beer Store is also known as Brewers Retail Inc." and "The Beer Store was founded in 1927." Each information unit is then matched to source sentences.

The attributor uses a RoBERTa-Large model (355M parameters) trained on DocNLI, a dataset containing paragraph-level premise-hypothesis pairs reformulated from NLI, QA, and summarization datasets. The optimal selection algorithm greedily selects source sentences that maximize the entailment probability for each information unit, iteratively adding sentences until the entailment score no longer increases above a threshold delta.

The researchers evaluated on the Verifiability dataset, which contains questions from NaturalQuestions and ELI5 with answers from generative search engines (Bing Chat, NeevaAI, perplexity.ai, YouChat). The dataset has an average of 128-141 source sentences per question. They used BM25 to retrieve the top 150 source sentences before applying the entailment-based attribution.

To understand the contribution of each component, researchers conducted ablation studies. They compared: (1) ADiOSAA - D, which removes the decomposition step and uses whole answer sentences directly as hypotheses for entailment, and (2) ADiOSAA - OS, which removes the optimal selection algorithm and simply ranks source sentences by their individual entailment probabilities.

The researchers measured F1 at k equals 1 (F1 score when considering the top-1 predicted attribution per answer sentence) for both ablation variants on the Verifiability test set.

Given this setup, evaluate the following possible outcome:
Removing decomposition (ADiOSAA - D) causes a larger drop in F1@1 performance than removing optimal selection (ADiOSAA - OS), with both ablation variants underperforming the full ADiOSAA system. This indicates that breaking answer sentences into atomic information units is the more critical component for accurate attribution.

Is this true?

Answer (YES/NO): NO